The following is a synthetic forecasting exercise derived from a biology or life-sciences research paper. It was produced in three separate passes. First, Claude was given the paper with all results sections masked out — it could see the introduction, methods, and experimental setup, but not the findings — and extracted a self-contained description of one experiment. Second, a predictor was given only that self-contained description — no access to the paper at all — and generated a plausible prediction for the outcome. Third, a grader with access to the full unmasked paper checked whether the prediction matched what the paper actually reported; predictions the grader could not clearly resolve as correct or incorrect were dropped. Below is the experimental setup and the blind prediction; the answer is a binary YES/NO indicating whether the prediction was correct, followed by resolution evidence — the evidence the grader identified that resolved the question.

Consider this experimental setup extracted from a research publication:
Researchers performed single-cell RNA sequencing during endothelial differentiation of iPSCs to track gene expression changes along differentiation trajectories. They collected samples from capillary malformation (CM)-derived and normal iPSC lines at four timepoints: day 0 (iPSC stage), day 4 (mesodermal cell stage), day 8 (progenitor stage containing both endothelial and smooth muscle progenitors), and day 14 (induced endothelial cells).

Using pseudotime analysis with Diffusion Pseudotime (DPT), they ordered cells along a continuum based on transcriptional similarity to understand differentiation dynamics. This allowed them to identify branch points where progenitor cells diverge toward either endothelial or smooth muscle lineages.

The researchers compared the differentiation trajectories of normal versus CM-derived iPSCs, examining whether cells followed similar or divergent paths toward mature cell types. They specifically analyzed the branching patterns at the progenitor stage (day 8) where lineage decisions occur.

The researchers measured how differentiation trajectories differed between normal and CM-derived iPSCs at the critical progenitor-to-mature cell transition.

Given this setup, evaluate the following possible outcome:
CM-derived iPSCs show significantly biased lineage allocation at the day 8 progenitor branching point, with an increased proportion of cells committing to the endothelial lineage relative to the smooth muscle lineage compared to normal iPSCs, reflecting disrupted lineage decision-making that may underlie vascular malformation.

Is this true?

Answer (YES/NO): NO